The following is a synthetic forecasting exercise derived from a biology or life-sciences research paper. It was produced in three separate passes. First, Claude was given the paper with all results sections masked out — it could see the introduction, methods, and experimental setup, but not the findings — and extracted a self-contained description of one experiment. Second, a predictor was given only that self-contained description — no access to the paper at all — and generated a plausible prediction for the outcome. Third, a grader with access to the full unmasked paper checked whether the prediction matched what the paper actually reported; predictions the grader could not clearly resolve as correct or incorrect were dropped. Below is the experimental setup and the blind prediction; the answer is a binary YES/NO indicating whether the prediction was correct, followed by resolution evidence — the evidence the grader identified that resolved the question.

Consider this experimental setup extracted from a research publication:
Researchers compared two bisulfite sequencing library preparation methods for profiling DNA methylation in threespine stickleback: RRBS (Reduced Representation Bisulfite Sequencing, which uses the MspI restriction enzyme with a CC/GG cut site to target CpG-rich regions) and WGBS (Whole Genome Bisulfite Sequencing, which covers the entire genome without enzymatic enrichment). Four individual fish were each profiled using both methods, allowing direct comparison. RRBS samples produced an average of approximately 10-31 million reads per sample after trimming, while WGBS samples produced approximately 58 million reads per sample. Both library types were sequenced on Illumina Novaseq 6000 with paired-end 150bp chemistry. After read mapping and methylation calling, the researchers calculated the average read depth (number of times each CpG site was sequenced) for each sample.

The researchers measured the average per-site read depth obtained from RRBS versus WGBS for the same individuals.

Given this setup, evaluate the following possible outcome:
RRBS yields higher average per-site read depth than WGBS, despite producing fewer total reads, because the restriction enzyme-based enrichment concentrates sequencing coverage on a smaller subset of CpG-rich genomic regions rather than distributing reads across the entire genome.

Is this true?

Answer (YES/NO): YES